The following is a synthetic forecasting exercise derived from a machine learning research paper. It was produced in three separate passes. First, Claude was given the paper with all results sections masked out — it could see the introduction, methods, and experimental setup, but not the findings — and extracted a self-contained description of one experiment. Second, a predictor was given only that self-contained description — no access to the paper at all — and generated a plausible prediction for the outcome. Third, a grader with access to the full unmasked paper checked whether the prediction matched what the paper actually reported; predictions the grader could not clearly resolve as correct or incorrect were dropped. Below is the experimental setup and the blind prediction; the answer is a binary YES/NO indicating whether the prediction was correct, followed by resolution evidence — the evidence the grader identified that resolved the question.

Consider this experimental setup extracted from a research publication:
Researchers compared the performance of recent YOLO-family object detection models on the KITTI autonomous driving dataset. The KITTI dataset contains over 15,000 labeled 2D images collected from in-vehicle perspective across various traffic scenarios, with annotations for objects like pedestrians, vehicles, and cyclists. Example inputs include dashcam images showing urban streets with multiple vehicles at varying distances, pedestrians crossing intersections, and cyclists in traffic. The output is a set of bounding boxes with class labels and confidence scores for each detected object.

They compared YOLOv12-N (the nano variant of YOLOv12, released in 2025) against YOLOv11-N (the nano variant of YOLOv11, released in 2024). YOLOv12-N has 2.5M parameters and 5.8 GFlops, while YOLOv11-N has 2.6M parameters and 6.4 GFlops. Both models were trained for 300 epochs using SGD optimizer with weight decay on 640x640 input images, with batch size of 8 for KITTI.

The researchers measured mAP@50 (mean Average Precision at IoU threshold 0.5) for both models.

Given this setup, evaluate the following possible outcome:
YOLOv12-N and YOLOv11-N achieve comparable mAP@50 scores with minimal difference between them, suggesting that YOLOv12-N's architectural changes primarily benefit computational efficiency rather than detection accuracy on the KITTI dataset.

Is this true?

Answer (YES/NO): YES